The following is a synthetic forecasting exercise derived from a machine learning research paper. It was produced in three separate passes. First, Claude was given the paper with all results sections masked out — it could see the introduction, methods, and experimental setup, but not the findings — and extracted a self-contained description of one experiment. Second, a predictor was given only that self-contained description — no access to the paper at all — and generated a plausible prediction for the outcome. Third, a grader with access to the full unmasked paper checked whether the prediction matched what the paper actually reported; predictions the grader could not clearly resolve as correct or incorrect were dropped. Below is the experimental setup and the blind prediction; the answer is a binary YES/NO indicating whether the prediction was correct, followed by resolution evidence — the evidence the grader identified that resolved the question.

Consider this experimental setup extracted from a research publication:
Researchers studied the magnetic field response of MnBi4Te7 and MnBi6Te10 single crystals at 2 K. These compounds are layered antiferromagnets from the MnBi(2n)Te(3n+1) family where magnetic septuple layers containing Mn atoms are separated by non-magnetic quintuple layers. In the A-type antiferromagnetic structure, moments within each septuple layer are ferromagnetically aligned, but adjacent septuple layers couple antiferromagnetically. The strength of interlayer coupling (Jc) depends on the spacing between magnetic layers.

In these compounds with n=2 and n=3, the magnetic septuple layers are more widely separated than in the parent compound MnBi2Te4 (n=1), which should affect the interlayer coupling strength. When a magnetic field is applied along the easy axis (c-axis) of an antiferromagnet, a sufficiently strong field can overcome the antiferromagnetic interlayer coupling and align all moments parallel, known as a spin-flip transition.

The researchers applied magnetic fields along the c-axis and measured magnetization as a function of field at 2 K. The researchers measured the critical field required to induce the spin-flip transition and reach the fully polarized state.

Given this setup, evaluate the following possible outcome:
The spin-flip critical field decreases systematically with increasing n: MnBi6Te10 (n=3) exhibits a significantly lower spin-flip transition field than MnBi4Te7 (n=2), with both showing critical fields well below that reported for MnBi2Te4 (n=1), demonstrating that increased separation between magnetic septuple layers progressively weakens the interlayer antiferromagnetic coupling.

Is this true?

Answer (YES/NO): NO